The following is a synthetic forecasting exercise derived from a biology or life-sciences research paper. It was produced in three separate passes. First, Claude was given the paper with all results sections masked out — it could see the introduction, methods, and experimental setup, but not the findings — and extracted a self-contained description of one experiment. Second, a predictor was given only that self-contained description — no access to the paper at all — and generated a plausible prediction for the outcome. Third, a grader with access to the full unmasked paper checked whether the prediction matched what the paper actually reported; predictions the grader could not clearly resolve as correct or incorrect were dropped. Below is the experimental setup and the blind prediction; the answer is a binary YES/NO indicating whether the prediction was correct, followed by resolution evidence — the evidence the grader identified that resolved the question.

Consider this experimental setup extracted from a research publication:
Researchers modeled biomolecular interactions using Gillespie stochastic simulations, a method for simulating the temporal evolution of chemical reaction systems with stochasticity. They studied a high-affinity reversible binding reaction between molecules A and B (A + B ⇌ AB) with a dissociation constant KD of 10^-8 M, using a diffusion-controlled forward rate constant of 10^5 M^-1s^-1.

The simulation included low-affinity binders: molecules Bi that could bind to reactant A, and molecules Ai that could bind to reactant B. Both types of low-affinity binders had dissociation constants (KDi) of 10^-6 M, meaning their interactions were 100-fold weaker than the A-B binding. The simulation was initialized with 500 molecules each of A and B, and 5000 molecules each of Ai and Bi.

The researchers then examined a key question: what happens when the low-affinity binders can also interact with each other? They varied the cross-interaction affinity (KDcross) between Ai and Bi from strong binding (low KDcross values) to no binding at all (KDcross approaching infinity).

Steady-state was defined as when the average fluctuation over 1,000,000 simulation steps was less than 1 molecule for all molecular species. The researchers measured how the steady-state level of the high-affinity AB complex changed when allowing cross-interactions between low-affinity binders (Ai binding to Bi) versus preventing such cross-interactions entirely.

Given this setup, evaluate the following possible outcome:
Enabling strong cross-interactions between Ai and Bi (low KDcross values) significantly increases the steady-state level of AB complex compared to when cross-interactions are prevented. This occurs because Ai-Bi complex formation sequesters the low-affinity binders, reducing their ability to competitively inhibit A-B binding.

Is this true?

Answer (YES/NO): NO